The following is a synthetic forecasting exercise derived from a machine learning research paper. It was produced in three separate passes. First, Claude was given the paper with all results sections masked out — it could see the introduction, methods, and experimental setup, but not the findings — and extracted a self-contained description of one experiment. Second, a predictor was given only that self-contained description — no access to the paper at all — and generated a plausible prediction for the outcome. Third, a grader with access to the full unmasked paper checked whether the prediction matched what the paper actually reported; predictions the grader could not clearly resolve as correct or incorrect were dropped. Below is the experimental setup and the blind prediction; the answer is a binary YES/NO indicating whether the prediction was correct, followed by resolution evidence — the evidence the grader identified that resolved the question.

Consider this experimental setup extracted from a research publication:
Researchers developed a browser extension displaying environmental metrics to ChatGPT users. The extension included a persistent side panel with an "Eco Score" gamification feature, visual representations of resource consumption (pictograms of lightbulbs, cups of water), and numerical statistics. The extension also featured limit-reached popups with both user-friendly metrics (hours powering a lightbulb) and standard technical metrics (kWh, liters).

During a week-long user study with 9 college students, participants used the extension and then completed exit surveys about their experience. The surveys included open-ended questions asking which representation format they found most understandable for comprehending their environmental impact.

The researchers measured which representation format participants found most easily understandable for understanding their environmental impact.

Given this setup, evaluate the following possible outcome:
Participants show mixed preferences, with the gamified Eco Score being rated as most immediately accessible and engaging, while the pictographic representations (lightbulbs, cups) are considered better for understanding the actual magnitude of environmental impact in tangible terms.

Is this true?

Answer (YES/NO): NO